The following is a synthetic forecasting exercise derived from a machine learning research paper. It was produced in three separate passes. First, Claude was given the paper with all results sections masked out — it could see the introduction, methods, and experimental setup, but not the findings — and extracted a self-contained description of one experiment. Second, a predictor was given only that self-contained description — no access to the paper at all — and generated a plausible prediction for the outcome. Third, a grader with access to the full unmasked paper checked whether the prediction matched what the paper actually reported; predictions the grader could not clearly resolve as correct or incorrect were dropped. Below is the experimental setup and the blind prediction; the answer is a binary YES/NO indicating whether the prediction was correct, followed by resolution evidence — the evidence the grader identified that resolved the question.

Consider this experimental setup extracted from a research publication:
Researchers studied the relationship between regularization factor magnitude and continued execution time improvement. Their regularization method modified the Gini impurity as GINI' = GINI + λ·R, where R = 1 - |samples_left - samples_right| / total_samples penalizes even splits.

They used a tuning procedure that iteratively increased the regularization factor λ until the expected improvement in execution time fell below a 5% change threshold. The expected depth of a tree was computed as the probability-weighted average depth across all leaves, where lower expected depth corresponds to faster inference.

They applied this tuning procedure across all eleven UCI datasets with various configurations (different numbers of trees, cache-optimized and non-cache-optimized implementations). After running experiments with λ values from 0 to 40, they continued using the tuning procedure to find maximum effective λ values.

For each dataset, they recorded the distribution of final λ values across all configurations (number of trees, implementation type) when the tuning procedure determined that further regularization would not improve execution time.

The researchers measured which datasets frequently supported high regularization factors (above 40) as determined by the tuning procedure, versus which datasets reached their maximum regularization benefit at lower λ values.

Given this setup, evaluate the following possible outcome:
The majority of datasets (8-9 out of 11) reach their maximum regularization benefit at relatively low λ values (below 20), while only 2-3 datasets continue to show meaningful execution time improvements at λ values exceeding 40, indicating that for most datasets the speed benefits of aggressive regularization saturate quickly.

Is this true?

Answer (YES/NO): NO